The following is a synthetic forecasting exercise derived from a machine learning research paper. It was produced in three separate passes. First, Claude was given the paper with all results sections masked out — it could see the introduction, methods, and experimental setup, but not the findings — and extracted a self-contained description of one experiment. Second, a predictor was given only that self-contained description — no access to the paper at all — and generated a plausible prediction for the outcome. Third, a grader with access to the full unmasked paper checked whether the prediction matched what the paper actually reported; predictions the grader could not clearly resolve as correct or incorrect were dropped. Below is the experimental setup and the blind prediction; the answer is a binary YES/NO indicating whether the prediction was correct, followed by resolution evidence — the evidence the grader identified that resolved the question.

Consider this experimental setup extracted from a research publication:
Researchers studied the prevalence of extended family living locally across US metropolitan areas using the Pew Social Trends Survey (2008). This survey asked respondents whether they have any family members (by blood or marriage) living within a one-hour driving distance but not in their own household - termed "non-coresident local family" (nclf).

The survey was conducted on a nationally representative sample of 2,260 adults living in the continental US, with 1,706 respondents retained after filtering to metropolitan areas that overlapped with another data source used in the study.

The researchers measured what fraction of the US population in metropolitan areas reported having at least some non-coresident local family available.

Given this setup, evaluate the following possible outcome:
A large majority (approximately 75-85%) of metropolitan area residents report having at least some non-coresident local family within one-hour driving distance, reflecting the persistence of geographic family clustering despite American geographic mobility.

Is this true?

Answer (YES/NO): YES